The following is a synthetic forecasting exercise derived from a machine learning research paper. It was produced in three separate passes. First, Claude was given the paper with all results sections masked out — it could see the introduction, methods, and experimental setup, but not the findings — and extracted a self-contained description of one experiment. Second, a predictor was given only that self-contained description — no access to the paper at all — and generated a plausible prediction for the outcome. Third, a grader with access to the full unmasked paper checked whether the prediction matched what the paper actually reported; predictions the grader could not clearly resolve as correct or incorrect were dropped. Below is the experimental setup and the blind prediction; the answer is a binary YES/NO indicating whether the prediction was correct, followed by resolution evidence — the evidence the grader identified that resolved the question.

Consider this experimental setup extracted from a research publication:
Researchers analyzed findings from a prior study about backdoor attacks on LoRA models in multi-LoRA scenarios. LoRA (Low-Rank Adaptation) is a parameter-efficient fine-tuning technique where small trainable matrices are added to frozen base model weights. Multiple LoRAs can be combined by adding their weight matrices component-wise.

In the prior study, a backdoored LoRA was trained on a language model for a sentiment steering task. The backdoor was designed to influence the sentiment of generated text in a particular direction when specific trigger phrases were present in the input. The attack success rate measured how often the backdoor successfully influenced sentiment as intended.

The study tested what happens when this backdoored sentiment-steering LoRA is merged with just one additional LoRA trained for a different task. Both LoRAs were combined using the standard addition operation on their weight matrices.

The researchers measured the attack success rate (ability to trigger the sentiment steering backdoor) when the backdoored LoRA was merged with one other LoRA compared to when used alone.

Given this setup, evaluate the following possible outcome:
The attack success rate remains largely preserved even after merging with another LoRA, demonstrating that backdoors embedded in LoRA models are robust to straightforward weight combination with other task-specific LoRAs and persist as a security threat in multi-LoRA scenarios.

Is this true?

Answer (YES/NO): NO